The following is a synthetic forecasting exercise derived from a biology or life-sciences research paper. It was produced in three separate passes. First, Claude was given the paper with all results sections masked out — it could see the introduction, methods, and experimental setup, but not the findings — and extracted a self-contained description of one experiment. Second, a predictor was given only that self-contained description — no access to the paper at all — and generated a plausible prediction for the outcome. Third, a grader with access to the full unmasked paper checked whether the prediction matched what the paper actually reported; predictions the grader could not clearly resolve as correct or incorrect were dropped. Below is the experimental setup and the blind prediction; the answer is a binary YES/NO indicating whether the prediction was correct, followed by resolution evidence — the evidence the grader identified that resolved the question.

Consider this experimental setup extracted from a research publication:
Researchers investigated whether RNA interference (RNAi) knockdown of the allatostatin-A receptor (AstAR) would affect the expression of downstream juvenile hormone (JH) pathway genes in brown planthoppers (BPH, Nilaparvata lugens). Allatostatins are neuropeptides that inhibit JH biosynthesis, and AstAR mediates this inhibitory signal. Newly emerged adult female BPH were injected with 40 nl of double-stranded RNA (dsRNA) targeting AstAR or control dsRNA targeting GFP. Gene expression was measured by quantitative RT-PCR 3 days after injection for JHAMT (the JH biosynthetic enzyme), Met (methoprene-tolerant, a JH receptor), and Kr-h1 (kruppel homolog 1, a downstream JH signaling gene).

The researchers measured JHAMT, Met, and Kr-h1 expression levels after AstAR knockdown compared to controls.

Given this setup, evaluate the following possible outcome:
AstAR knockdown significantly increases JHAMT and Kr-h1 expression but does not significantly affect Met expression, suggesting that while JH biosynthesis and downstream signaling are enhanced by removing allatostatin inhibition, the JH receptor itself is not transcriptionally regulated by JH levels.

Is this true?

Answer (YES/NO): NO